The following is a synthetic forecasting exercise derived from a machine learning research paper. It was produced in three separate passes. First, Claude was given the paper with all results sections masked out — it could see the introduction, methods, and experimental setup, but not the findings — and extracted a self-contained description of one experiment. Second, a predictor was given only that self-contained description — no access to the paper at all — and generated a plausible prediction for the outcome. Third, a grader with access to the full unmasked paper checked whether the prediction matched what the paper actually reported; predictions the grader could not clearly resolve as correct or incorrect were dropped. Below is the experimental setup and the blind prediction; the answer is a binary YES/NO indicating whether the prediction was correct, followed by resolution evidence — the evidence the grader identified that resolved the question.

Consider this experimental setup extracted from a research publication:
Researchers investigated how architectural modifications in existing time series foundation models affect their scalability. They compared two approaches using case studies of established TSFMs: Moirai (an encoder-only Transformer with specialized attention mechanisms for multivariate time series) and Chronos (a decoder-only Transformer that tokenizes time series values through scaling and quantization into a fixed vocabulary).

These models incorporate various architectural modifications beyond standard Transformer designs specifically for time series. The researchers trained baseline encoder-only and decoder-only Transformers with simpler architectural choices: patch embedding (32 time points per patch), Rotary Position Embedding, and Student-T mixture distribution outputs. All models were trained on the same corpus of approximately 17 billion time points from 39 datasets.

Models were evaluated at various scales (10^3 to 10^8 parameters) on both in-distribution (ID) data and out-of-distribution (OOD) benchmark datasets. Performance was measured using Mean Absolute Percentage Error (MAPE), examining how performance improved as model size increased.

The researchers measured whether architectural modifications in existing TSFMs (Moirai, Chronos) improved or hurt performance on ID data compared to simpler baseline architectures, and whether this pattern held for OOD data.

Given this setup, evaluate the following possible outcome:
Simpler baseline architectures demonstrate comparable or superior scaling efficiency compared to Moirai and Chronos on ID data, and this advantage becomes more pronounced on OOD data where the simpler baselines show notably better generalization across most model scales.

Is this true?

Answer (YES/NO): NO